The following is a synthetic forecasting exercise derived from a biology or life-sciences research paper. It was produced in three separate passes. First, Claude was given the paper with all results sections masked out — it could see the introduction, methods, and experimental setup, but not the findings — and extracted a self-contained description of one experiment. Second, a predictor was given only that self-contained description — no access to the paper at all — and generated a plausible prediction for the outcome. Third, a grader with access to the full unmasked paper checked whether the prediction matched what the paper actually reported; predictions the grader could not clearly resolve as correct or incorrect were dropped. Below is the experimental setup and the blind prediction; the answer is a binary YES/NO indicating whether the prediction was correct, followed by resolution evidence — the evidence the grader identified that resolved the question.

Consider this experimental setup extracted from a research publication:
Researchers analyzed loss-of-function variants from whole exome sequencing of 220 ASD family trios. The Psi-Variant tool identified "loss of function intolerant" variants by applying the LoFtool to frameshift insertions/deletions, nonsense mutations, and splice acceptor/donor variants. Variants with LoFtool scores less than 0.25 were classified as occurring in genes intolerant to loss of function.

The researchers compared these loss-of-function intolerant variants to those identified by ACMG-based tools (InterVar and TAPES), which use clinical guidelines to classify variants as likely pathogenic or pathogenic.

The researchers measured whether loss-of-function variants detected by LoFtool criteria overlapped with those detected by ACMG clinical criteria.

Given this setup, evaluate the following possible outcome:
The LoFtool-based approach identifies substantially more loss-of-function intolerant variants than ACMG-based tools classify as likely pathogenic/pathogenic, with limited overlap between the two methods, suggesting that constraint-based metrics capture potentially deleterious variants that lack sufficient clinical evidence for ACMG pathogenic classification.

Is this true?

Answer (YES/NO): YES